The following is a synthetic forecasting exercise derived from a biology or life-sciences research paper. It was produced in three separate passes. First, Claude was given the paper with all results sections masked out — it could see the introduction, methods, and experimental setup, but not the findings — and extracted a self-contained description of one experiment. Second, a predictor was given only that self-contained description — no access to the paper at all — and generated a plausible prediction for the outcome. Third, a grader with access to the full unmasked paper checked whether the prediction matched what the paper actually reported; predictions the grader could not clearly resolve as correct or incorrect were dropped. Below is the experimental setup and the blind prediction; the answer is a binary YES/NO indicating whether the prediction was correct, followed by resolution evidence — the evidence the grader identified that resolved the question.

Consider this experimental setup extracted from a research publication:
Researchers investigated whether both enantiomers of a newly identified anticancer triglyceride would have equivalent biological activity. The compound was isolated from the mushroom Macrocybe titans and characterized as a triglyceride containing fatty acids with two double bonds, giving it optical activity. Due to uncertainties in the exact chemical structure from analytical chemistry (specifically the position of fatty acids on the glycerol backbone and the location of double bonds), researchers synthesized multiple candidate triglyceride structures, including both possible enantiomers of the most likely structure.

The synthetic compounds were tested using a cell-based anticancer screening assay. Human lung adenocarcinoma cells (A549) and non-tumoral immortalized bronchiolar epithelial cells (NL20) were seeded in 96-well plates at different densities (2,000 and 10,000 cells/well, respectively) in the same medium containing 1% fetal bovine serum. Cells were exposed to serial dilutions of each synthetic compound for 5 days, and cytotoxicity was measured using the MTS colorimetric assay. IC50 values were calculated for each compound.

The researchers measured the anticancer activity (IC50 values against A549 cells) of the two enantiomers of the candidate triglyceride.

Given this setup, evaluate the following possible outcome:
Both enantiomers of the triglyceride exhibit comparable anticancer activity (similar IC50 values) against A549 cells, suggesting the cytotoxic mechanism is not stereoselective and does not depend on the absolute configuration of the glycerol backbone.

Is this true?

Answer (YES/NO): NO